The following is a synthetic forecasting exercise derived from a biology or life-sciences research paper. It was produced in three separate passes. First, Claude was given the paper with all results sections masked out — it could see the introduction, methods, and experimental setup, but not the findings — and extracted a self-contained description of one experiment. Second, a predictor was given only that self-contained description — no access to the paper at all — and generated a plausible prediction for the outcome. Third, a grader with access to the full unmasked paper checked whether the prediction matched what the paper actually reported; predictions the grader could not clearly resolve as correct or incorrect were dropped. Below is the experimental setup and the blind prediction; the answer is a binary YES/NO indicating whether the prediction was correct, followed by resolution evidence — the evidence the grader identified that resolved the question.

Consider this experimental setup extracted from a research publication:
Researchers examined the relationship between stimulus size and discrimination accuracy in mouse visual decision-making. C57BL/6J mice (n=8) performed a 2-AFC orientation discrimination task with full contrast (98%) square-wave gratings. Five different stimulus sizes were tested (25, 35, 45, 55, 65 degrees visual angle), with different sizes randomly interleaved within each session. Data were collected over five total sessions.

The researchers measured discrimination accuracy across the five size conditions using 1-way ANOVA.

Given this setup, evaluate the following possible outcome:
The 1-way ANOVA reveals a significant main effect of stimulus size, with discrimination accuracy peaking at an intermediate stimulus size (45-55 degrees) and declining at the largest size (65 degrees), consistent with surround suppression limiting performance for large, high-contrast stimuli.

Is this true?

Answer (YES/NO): NO